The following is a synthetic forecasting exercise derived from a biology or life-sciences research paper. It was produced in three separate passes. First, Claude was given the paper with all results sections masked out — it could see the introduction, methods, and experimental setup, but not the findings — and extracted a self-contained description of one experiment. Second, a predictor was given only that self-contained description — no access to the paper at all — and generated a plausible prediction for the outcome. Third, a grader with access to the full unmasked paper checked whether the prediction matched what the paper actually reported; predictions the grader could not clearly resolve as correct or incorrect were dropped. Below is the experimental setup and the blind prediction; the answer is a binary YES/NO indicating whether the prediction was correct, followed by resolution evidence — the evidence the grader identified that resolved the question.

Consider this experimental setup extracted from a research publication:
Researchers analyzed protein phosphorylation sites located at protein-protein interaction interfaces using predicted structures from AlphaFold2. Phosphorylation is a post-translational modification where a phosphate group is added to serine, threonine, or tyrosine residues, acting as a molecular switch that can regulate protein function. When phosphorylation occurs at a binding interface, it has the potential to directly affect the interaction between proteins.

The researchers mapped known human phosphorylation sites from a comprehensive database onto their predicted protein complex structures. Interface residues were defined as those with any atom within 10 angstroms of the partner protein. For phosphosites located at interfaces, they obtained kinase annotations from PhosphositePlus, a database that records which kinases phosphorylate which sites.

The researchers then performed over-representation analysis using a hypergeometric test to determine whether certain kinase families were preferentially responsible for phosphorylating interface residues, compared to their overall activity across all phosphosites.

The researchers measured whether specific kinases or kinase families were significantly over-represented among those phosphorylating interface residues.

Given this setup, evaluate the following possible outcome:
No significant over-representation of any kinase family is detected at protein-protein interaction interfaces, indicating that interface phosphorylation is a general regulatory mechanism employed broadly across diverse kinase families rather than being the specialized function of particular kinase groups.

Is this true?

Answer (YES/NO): NO